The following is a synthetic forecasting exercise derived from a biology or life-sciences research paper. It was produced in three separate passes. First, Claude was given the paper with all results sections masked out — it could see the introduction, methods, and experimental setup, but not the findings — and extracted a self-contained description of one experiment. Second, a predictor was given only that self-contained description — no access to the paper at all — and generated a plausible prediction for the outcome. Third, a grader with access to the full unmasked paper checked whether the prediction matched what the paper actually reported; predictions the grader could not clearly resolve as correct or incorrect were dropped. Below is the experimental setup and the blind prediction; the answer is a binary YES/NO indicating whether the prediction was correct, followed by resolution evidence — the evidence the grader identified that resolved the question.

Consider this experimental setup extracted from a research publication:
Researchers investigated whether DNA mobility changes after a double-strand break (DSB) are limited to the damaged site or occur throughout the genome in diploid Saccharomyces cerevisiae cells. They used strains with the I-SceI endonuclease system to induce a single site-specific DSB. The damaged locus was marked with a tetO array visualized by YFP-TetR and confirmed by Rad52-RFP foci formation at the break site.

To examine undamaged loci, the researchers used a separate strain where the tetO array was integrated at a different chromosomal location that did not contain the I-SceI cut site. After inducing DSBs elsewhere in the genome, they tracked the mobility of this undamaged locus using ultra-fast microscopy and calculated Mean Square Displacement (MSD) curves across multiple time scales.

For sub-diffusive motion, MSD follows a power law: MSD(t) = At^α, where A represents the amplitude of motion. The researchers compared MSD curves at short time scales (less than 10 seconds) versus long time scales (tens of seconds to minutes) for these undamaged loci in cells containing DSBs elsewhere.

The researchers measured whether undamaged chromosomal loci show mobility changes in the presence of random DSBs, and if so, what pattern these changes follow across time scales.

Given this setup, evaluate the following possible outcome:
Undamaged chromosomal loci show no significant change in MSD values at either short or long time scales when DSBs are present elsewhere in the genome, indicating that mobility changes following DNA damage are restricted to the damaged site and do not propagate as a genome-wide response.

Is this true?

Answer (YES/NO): NO